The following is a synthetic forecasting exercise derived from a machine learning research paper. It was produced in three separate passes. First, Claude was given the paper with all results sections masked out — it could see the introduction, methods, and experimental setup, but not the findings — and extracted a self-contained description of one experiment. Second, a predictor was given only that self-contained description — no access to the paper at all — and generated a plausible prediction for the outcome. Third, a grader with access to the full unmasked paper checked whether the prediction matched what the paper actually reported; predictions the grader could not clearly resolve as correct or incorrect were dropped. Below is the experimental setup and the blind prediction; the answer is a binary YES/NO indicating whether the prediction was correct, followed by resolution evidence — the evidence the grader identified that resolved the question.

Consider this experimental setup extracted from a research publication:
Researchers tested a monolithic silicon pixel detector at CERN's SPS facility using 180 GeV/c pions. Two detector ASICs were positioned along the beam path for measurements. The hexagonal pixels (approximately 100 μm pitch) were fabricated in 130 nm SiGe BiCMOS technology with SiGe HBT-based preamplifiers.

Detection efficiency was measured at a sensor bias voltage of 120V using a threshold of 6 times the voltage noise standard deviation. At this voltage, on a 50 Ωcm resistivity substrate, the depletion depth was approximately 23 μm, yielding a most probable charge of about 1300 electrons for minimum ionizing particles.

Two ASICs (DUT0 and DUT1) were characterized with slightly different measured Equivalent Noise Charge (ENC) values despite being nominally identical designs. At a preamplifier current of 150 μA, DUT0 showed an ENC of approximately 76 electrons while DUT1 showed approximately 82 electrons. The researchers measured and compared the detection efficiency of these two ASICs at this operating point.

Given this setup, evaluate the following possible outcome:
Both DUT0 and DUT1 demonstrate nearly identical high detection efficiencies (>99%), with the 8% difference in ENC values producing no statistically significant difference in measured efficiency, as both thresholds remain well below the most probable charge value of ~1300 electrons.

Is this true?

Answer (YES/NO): YES